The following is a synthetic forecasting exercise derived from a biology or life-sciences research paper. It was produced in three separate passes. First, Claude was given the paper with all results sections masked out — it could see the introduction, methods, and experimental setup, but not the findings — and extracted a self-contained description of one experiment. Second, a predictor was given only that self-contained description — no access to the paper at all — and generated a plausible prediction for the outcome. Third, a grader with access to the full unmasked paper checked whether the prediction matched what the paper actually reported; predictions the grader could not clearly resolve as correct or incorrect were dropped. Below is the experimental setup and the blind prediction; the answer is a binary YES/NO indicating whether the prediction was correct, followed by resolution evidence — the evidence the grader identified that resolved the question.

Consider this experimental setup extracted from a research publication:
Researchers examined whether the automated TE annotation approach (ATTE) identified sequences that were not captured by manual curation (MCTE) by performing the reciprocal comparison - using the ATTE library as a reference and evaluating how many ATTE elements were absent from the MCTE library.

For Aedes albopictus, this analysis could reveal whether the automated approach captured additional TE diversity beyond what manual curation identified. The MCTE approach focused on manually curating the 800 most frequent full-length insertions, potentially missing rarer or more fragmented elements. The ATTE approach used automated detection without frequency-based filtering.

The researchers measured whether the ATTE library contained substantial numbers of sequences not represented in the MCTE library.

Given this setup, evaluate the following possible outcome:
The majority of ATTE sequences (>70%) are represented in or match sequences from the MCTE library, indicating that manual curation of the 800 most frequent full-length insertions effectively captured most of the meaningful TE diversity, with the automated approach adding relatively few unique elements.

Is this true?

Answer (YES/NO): NO